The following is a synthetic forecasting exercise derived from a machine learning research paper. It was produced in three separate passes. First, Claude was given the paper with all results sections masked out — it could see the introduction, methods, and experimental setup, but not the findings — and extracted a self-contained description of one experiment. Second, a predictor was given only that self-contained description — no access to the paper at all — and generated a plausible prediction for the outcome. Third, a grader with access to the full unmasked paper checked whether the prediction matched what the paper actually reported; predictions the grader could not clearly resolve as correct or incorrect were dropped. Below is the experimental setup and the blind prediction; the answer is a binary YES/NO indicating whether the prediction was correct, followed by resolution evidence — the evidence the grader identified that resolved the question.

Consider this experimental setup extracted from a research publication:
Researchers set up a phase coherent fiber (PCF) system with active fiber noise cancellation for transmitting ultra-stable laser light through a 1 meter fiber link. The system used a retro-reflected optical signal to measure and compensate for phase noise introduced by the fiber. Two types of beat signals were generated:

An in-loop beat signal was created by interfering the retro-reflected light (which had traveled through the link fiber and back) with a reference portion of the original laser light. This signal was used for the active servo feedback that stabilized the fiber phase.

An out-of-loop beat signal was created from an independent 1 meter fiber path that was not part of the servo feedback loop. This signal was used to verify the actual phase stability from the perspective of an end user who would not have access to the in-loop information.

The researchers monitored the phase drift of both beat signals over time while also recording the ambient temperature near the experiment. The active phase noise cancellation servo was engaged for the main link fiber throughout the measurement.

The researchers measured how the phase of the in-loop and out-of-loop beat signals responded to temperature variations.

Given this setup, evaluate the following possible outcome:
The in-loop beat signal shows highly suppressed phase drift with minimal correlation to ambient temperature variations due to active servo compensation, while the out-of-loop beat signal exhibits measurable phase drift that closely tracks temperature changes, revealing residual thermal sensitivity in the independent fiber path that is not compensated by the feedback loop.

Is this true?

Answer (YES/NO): YES